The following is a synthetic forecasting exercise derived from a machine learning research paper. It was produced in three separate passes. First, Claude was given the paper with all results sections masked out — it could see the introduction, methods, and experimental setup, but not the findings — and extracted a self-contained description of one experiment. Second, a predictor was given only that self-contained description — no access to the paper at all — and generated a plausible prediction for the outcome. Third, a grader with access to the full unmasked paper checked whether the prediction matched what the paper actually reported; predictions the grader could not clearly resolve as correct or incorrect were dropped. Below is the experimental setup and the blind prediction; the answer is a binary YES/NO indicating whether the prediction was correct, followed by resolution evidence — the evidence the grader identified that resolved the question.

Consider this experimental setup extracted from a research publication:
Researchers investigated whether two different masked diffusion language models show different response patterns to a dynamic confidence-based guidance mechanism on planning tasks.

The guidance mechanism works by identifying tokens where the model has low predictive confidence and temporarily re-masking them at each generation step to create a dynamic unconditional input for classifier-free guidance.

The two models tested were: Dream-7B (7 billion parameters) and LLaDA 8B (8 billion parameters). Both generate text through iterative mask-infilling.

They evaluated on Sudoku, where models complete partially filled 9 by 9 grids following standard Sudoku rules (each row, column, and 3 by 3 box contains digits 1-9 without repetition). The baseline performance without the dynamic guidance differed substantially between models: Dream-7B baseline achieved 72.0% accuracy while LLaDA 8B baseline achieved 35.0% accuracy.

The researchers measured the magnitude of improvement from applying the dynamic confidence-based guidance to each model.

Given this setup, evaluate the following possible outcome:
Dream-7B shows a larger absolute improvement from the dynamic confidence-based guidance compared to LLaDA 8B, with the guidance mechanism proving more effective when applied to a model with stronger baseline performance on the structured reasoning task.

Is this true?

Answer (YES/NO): YES